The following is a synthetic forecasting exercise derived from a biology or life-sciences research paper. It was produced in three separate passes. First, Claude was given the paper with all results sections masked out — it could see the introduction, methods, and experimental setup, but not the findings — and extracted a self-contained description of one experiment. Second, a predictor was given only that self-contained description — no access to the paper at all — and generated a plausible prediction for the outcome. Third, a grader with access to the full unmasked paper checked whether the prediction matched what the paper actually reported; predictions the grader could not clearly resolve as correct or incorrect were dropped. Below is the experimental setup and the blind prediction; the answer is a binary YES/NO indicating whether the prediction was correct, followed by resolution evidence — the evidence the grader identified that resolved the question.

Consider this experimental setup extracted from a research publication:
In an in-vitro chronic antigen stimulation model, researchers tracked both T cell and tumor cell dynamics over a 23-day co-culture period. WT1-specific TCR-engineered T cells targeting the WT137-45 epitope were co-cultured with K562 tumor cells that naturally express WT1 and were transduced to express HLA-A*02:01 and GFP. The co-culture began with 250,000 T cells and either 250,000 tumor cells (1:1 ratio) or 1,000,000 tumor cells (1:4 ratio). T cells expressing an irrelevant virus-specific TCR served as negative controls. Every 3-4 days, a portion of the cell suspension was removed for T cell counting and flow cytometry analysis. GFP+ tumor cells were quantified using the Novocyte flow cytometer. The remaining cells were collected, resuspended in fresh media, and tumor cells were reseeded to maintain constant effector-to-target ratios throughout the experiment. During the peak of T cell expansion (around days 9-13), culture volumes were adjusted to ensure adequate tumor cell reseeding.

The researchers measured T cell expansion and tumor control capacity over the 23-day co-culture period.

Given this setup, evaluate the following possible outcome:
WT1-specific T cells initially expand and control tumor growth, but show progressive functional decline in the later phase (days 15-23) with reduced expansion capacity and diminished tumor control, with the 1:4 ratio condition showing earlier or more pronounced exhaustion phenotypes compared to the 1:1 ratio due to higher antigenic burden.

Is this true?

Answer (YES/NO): NO